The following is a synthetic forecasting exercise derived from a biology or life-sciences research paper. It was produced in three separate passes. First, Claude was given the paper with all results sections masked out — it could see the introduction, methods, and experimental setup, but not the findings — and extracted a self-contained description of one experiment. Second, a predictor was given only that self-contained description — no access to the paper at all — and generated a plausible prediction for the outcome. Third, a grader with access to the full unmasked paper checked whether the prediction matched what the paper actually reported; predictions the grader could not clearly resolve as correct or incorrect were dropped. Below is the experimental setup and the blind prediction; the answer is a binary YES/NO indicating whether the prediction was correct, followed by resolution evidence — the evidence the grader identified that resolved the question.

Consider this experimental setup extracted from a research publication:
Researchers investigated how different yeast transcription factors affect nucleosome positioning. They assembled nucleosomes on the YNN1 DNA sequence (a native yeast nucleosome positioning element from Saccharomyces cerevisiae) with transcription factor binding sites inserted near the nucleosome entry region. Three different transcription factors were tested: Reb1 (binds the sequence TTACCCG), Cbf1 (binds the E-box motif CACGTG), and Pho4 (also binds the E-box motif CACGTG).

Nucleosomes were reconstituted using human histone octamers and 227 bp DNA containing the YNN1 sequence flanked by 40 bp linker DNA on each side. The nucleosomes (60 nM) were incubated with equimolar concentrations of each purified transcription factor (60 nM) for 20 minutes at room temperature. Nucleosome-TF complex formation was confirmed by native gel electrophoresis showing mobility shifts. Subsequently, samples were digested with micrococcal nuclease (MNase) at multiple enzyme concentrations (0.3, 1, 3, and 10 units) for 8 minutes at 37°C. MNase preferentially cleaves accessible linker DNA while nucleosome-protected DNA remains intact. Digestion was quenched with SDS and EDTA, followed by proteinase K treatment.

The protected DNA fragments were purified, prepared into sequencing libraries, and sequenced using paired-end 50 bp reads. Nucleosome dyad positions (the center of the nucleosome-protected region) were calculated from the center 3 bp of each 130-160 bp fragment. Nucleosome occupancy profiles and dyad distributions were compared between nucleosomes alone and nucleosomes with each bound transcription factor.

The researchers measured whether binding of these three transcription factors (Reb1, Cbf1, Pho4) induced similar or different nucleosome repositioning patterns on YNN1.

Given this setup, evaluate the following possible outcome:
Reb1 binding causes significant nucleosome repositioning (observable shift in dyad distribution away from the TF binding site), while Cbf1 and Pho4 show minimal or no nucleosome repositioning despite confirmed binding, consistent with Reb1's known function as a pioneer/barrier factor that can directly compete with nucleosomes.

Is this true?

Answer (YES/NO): NO